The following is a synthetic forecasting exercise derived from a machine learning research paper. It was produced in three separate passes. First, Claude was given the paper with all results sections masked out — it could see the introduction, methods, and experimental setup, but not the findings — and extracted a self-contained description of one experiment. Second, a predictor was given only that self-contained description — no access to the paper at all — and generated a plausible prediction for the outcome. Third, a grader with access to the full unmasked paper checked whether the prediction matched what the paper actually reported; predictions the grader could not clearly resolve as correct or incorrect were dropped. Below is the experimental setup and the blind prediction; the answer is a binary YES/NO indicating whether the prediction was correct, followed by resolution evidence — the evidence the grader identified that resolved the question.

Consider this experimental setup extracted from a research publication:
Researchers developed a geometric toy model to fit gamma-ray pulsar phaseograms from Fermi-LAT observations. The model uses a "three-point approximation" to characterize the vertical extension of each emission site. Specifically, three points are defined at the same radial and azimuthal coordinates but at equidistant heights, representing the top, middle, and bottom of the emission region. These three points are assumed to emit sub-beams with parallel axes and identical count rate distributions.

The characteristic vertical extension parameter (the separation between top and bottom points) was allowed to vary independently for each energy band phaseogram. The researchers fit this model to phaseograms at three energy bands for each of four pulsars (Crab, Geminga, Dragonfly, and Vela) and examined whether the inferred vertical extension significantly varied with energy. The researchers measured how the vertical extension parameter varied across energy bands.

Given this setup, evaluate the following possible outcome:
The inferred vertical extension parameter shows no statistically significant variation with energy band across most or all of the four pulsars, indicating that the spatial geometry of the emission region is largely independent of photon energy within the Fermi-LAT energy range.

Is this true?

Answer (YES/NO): NO